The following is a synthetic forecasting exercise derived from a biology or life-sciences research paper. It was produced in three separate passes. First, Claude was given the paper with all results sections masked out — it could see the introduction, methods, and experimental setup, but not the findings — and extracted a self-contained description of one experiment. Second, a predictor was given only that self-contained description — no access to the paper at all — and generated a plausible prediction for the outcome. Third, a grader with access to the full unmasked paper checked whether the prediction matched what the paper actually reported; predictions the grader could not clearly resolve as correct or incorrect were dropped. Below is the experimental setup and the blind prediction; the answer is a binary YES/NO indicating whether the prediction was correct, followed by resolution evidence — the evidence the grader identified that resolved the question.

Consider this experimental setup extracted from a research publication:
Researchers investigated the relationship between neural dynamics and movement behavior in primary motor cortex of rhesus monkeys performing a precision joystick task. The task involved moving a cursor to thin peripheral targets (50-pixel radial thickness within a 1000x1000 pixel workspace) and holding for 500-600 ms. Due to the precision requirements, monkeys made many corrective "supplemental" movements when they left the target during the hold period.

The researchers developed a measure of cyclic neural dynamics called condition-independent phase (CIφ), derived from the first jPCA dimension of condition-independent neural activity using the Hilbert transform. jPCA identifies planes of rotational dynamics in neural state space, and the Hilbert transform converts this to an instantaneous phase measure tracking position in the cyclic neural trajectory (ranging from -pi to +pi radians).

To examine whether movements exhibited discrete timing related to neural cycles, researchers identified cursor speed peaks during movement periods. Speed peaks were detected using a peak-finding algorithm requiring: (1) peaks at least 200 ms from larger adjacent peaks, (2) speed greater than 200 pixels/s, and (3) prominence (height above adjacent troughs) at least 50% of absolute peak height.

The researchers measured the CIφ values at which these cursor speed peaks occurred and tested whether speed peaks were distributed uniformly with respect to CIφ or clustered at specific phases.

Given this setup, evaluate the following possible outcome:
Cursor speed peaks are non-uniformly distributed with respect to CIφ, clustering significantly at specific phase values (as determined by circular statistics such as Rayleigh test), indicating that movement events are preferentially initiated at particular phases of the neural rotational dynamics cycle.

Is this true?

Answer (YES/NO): YES